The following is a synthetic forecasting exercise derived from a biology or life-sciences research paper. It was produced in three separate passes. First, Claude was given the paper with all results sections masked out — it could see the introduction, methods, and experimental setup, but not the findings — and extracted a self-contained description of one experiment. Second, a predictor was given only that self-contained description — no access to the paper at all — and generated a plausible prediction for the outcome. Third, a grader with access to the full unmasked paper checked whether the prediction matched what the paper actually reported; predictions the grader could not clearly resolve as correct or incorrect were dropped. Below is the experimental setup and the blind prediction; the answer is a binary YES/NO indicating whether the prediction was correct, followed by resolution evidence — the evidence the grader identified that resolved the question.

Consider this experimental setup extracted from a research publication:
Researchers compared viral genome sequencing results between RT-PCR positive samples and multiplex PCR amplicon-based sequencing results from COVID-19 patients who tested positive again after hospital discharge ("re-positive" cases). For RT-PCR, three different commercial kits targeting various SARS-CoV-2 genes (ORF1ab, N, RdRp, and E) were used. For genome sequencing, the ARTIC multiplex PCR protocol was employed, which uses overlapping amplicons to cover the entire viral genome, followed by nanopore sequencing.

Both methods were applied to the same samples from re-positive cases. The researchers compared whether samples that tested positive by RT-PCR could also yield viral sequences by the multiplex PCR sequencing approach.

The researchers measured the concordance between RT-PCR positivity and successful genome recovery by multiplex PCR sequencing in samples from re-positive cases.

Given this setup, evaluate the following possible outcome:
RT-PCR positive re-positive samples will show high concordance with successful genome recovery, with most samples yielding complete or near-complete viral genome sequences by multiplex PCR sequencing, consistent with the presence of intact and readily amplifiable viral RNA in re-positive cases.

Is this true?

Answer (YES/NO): NO